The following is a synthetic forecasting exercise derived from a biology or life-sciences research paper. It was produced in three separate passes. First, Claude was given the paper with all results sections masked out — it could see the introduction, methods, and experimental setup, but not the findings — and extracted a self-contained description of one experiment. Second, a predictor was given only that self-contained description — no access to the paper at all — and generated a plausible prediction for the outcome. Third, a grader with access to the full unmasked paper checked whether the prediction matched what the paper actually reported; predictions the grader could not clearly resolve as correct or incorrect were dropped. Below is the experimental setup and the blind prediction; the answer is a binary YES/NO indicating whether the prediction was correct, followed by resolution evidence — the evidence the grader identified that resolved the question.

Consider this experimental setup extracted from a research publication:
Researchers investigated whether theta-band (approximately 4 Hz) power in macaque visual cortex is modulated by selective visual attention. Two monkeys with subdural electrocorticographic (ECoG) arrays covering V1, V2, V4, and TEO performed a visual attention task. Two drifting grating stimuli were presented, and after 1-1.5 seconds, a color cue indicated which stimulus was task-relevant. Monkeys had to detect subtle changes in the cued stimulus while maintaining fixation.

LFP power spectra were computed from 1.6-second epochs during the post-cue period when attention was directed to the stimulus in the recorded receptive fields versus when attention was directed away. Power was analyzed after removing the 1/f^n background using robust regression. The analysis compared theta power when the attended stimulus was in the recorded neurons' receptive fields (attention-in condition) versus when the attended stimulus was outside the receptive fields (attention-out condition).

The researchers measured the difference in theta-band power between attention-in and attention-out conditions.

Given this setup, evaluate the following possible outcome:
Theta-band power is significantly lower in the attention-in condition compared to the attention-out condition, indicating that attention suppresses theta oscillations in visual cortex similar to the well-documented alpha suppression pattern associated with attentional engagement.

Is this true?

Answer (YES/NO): YES